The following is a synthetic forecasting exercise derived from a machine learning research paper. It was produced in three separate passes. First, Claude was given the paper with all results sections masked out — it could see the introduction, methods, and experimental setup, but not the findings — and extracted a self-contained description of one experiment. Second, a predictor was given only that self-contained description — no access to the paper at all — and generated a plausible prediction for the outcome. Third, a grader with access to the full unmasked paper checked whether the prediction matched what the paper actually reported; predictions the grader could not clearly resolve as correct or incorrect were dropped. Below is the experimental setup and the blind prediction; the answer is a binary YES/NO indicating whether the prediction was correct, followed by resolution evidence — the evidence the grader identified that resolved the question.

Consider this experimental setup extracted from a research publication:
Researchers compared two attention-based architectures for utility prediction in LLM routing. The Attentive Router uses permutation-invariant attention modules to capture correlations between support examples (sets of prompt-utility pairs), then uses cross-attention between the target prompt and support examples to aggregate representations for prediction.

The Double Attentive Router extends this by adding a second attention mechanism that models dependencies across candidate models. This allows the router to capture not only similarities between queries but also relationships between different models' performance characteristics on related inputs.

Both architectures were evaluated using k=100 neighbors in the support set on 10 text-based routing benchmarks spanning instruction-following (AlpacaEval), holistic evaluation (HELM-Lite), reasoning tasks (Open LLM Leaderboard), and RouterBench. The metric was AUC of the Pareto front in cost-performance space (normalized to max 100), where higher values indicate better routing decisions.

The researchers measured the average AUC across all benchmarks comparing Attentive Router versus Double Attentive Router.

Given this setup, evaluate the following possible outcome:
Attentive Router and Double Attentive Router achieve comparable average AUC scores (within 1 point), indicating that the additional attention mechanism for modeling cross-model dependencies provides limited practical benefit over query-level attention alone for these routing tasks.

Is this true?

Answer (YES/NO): NO